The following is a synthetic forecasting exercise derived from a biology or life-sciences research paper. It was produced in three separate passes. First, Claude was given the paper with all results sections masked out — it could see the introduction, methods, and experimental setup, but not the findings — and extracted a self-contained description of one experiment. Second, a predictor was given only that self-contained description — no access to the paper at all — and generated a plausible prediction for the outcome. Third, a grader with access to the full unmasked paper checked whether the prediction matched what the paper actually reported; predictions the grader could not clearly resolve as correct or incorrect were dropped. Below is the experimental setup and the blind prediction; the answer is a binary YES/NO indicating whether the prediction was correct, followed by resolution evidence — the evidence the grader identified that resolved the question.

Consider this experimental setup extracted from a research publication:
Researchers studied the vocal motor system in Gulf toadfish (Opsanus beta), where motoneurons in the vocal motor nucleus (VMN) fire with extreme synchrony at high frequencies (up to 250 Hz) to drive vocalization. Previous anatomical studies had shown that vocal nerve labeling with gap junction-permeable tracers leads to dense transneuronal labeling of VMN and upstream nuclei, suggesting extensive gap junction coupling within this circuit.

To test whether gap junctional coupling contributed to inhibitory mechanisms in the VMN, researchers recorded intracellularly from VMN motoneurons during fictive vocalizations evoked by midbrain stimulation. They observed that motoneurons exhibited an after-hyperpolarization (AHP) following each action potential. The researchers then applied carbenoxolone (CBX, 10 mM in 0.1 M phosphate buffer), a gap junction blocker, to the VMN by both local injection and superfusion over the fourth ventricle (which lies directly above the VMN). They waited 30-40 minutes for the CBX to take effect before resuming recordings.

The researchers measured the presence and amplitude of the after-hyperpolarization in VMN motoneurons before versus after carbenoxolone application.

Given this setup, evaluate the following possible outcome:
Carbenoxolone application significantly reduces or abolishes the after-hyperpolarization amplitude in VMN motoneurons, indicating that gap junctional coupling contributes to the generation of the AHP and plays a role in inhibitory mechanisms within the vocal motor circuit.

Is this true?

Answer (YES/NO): YES